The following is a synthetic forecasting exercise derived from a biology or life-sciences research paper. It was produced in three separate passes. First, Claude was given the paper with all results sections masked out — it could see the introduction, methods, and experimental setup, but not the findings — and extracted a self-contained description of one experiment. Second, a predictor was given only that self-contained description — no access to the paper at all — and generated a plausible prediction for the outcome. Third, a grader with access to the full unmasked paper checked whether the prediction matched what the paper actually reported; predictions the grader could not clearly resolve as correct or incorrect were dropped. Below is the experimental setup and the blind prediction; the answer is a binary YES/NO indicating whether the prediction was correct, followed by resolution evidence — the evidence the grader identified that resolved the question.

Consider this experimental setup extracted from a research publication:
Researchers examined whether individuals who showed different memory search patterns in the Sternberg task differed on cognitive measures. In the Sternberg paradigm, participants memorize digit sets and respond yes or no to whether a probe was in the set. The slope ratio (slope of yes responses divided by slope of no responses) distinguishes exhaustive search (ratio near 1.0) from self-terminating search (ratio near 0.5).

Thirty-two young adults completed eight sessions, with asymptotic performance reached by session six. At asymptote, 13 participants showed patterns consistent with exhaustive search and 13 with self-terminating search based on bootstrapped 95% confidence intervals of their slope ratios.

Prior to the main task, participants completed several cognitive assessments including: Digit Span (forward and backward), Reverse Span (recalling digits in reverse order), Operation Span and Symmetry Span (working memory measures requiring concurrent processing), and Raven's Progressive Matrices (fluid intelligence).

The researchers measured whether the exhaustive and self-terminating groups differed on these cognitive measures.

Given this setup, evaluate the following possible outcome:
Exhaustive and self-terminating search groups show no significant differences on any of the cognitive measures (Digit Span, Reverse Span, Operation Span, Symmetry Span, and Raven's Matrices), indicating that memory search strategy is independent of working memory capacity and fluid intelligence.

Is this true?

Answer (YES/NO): NO